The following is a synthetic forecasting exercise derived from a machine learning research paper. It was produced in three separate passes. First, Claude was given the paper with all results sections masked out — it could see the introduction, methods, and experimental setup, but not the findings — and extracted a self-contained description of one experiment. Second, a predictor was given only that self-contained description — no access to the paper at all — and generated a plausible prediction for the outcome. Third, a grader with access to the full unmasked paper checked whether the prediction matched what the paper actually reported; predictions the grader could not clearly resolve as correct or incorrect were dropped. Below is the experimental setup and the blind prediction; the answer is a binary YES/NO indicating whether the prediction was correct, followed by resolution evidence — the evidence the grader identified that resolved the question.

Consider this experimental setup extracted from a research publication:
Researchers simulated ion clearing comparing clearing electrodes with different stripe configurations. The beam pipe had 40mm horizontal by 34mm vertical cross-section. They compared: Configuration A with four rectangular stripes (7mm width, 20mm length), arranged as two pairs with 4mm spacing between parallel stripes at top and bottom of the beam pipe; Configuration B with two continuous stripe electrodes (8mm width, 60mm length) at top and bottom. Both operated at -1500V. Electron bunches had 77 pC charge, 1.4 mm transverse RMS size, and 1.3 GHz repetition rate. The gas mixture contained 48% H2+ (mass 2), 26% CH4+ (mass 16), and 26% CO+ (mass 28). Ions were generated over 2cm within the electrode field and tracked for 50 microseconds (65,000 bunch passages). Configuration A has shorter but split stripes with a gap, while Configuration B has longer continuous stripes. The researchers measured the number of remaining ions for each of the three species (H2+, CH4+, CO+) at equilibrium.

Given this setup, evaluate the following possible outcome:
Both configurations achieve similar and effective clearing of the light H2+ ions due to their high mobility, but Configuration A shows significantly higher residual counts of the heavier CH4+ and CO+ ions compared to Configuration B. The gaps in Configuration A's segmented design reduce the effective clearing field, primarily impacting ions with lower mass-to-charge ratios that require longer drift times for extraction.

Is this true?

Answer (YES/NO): NO